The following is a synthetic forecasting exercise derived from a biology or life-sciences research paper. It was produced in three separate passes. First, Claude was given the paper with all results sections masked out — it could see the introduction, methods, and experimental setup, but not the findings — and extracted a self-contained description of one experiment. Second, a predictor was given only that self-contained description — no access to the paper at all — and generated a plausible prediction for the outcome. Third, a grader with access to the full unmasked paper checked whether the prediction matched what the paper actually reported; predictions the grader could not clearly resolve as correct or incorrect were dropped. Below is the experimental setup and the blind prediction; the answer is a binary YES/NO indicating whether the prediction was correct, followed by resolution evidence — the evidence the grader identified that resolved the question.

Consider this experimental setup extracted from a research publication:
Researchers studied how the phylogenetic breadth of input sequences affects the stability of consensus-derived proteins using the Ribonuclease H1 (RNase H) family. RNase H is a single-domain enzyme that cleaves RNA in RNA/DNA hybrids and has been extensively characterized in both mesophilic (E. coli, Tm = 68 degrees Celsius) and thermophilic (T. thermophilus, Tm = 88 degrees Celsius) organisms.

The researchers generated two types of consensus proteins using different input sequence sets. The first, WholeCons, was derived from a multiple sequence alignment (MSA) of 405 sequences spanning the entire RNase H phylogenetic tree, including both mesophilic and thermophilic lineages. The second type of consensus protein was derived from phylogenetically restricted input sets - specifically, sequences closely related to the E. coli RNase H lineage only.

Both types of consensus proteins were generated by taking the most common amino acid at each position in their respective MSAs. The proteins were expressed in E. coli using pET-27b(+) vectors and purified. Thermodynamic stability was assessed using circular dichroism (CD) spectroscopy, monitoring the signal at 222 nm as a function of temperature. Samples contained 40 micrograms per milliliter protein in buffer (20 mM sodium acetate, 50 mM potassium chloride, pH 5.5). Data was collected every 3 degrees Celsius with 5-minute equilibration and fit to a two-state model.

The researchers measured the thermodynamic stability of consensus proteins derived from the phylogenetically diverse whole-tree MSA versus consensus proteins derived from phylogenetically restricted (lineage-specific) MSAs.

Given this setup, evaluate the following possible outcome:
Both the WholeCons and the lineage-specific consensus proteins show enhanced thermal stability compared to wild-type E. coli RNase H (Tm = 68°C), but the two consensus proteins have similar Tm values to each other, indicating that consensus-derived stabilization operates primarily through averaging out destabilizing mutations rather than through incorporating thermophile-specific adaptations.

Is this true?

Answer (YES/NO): NO